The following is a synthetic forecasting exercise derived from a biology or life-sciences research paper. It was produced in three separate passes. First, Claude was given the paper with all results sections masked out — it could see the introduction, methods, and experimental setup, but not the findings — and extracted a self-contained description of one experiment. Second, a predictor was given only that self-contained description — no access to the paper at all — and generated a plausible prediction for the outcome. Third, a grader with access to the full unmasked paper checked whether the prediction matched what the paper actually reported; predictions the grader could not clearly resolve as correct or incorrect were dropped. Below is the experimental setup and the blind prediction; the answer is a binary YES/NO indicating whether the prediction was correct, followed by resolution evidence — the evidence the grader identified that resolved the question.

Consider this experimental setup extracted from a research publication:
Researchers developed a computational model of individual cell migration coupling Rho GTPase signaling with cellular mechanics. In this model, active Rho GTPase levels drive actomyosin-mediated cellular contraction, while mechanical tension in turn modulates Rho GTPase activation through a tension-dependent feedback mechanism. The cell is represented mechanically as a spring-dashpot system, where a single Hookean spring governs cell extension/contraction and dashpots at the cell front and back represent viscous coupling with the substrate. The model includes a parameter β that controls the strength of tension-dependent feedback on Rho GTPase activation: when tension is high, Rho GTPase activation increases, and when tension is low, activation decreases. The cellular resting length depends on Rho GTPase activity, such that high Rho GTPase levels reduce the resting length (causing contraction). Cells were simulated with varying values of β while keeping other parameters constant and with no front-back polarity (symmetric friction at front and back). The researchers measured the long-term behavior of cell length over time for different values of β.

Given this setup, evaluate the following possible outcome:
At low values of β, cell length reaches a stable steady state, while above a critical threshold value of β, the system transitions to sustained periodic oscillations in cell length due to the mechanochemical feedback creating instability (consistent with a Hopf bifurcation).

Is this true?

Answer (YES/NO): NO